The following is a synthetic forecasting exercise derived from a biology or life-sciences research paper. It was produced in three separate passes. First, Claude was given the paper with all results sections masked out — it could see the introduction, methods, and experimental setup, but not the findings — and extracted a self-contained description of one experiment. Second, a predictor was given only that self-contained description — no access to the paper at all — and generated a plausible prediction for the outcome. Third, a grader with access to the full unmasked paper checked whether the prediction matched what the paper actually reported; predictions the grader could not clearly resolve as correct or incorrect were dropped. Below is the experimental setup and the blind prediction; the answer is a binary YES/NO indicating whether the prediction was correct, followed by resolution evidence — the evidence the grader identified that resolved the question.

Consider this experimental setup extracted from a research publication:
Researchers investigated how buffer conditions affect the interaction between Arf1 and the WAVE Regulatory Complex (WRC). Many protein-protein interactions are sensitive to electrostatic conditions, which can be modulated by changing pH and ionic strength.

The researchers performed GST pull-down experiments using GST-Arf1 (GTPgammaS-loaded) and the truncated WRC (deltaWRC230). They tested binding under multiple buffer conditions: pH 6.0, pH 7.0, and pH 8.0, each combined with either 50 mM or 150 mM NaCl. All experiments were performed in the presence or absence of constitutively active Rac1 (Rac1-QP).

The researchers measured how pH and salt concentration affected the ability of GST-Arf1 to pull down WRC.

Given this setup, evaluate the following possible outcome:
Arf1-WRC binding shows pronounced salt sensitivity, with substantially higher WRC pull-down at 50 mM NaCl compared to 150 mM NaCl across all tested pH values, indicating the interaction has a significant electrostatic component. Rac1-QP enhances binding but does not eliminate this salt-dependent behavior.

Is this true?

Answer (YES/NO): NO